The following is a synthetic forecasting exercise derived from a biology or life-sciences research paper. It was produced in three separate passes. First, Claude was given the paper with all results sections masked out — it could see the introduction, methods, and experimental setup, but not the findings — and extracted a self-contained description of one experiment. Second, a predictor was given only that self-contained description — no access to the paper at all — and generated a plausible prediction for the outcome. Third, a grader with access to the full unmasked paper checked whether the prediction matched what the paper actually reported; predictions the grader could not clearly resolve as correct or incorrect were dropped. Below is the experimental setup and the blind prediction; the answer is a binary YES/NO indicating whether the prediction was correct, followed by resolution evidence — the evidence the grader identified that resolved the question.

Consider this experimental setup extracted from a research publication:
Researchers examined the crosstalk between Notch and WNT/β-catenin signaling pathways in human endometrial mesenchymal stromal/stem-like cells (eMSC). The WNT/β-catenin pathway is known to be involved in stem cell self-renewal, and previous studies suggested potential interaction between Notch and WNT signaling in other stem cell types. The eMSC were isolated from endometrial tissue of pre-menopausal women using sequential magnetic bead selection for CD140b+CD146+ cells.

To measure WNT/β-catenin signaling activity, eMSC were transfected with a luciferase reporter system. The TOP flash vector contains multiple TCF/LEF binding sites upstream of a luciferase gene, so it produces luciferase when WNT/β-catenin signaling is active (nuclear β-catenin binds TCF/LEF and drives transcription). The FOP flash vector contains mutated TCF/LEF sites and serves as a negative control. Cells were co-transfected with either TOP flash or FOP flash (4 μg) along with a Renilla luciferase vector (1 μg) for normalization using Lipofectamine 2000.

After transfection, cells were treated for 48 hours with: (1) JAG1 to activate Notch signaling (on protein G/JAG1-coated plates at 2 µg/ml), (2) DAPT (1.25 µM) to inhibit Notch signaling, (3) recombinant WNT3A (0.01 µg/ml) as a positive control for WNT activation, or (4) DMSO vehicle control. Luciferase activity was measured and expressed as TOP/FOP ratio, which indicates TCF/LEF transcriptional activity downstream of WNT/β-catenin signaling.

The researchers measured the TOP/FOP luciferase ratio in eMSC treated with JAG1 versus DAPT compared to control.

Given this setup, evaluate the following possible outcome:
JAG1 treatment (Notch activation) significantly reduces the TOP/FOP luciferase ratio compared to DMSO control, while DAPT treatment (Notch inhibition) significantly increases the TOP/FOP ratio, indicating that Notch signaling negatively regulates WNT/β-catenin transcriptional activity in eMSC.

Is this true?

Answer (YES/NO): NO